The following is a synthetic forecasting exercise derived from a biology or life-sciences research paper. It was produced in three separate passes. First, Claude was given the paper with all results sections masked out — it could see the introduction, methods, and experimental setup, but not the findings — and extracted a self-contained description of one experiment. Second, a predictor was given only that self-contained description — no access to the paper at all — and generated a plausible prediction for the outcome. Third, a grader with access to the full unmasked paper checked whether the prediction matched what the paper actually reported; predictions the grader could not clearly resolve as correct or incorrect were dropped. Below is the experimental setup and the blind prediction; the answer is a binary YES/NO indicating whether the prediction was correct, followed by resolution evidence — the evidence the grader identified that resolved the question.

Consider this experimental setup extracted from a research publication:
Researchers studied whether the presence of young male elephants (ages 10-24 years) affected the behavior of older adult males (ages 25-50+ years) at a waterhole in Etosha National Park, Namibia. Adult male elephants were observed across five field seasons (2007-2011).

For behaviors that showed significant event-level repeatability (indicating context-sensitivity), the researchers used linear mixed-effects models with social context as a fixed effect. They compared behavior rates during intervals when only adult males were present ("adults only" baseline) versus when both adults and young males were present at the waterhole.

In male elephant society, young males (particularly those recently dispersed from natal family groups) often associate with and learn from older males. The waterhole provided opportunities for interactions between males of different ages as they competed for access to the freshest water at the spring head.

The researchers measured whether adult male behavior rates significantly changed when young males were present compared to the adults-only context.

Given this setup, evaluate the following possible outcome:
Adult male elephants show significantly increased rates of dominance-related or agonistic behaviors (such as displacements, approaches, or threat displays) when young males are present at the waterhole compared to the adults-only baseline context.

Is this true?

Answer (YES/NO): YES